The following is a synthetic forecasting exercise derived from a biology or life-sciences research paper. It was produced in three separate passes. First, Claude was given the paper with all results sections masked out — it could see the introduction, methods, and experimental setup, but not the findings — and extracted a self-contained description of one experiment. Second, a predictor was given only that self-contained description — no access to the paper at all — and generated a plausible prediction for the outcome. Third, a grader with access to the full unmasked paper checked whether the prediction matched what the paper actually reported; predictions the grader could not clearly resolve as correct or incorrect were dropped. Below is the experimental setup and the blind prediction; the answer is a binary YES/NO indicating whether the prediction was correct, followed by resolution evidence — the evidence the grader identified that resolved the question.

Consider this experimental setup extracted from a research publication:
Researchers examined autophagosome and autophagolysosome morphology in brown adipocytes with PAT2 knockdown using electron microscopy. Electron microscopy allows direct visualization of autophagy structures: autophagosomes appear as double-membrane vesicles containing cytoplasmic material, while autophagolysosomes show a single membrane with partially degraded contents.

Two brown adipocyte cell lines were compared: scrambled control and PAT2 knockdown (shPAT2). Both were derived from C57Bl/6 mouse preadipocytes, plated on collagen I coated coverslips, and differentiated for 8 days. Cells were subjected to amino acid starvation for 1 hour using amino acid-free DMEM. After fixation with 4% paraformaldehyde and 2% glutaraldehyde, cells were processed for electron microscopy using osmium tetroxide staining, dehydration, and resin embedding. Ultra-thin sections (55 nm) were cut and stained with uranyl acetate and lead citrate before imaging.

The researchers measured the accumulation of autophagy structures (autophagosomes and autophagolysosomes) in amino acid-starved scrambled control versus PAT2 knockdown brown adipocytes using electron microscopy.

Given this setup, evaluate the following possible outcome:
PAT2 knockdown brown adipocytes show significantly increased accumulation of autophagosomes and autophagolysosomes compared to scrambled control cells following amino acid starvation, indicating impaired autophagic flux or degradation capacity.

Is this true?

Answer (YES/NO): NO